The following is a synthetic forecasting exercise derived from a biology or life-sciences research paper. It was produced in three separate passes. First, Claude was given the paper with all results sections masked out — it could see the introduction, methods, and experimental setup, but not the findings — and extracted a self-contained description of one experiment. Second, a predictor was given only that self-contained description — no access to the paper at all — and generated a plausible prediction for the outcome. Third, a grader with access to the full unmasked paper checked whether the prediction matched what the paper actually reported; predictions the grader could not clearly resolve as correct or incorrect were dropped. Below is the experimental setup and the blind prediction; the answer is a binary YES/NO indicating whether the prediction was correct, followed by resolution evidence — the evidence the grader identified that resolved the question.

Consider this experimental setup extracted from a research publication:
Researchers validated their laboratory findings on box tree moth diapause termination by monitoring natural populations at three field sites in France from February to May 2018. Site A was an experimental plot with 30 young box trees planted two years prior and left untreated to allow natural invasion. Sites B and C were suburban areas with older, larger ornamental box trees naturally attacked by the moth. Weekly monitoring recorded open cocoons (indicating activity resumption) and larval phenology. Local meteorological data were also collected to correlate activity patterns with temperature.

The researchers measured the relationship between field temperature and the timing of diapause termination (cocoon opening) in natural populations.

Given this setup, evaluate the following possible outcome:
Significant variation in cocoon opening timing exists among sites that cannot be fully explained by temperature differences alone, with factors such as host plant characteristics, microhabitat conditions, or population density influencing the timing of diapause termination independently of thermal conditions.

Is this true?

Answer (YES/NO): NO